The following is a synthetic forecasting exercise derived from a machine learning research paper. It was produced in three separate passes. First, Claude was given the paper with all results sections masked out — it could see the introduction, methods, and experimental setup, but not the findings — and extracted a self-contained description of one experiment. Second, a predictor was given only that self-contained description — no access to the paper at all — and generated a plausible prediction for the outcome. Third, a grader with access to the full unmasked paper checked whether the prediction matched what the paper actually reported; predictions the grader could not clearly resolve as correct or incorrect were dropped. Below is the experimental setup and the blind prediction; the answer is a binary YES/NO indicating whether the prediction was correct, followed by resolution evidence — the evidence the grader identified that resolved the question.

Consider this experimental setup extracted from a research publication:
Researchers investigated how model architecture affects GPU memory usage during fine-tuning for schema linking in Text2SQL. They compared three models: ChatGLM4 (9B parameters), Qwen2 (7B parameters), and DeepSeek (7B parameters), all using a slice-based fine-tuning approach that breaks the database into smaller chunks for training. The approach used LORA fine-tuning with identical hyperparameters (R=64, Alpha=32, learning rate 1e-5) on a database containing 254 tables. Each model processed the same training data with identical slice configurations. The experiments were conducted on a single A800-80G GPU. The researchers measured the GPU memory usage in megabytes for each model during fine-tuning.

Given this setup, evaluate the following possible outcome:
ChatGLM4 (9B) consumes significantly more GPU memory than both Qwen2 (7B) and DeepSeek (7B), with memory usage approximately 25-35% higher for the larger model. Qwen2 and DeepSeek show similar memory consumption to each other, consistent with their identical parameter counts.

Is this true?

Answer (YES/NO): NO